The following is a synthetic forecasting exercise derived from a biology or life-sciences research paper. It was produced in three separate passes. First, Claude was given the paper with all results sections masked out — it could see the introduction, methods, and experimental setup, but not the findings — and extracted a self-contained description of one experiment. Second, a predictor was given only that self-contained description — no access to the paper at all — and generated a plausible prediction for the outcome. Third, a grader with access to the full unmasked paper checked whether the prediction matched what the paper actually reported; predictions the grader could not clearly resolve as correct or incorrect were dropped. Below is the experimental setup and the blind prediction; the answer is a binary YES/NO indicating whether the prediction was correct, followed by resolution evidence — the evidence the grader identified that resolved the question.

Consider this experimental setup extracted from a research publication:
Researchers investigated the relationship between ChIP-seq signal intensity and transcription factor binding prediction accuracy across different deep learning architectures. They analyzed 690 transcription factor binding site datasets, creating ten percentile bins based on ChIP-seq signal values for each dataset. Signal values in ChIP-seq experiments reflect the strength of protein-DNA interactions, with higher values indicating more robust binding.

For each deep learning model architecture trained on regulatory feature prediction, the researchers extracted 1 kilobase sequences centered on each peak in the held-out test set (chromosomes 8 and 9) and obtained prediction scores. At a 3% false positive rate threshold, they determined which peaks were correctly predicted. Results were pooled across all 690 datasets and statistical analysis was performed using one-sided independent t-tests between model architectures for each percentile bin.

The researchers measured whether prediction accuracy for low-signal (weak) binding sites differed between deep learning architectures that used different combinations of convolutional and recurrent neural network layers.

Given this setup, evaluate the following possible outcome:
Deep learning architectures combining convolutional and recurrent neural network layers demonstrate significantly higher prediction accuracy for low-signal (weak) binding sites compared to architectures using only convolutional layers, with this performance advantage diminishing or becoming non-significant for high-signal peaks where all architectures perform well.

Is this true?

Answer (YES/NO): NO